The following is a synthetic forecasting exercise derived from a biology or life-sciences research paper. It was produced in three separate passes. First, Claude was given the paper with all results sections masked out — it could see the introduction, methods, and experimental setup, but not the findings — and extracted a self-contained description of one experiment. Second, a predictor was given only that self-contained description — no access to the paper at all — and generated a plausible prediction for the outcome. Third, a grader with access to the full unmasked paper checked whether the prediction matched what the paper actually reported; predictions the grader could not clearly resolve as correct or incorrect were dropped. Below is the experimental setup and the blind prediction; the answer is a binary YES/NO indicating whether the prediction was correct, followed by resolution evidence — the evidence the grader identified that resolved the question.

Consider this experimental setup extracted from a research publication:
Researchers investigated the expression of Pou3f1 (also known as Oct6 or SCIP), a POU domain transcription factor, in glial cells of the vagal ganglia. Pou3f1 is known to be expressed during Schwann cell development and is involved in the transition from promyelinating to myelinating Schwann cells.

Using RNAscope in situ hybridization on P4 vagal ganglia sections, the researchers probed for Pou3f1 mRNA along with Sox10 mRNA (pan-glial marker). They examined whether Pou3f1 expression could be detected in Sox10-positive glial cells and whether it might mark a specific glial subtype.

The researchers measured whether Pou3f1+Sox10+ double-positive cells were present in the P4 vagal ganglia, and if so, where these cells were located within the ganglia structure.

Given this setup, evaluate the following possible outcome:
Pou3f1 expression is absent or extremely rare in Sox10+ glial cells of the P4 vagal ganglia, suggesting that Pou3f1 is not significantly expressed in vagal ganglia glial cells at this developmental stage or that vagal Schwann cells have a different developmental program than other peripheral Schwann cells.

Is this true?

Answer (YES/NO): NO